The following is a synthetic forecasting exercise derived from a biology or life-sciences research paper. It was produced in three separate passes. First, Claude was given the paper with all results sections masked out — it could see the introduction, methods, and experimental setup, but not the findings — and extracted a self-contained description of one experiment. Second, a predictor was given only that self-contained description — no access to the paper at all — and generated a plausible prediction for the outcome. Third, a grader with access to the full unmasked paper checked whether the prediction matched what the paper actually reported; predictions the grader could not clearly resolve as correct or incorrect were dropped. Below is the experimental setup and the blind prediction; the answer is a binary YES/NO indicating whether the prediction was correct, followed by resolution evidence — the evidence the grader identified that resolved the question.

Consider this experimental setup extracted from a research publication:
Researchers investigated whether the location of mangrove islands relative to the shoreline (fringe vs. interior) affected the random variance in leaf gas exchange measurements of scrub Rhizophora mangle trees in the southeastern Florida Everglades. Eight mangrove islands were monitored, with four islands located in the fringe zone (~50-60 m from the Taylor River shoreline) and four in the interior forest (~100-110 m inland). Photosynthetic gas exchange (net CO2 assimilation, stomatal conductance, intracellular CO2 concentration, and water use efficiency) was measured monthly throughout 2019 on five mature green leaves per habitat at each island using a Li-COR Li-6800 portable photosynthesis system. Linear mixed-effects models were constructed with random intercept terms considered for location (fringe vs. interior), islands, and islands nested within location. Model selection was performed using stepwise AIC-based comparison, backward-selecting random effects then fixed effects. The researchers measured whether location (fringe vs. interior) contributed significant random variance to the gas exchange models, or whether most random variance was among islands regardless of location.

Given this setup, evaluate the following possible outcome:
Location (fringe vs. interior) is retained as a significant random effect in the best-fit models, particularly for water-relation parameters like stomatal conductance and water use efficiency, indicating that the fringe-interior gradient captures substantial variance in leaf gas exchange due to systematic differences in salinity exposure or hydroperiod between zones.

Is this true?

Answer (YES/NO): NO